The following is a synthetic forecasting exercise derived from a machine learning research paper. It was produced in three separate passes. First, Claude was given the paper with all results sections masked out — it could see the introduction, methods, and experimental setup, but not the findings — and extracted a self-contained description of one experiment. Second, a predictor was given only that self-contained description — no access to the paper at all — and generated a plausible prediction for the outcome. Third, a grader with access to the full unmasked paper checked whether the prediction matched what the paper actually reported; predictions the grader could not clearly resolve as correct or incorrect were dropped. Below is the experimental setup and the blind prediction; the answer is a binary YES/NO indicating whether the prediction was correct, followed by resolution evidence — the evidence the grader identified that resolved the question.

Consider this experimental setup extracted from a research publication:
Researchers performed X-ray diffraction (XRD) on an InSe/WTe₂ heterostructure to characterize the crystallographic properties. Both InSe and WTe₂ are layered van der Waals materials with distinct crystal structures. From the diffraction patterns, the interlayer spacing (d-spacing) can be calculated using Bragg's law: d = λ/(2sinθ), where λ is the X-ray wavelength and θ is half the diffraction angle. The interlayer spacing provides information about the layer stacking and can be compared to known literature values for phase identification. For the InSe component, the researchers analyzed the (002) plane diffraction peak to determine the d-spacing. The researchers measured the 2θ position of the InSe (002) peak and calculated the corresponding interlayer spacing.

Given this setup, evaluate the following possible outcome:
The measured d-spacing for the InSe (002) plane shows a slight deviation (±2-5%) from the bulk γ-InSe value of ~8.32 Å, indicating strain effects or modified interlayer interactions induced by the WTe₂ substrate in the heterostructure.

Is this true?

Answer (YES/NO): NO